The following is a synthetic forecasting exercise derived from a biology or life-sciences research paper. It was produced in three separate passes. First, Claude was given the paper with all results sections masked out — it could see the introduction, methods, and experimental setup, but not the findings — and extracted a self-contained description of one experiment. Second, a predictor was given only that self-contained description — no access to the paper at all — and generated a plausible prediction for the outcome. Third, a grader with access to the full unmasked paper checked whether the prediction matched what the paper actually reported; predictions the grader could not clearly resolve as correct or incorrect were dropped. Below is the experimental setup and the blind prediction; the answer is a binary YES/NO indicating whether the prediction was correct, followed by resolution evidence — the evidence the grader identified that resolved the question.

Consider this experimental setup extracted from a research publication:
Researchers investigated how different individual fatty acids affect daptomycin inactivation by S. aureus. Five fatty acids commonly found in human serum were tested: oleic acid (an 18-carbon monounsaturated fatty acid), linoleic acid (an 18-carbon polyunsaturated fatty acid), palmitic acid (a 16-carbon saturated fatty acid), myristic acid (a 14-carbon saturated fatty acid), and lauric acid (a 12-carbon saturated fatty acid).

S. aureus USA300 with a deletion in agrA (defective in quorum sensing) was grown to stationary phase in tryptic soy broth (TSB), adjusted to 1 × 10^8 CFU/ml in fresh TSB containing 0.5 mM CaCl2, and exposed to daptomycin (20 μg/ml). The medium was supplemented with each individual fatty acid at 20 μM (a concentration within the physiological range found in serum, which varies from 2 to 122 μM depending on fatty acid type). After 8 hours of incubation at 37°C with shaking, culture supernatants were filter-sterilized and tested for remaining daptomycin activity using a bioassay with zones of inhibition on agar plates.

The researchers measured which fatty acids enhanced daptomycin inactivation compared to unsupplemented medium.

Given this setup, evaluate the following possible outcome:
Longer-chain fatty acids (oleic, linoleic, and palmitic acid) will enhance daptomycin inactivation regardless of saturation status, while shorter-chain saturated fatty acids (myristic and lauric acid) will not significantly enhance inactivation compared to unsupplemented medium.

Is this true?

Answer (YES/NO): NO